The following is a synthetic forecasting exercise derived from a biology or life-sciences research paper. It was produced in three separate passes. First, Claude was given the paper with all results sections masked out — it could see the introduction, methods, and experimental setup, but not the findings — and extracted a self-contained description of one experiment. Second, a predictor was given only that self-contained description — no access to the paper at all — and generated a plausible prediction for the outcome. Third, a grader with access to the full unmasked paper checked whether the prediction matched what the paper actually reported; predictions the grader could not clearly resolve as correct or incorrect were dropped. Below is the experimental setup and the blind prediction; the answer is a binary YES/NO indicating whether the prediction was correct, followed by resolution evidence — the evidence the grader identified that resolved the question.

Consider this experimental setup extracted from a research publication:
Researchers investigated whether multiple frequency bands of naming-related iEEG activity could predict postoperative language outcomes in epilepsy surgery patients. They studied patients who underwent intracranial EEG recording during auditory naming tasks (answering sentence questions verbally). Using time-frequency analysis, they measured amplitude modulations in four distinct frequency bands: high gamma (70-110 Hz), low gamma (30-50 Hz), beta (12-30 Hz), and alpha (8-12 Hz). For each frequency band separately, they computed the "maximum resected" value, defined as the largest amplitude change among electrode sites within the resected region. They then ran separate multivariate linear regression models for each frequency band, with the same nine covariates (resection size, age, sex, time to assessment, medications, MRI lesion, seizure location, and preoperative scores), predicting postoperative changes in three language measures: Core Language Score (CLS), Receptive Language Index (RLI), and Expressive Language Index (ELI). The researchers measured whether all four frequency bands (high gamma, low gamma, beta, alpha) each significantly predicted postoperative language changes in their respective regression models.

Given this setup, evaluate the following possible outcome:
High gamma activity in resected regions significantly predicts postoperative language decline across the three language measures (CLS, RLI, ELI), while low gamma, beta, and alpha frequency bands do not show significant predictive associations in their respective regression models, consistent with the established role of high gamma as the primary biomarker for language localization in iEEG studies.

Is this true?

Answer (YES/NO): NO